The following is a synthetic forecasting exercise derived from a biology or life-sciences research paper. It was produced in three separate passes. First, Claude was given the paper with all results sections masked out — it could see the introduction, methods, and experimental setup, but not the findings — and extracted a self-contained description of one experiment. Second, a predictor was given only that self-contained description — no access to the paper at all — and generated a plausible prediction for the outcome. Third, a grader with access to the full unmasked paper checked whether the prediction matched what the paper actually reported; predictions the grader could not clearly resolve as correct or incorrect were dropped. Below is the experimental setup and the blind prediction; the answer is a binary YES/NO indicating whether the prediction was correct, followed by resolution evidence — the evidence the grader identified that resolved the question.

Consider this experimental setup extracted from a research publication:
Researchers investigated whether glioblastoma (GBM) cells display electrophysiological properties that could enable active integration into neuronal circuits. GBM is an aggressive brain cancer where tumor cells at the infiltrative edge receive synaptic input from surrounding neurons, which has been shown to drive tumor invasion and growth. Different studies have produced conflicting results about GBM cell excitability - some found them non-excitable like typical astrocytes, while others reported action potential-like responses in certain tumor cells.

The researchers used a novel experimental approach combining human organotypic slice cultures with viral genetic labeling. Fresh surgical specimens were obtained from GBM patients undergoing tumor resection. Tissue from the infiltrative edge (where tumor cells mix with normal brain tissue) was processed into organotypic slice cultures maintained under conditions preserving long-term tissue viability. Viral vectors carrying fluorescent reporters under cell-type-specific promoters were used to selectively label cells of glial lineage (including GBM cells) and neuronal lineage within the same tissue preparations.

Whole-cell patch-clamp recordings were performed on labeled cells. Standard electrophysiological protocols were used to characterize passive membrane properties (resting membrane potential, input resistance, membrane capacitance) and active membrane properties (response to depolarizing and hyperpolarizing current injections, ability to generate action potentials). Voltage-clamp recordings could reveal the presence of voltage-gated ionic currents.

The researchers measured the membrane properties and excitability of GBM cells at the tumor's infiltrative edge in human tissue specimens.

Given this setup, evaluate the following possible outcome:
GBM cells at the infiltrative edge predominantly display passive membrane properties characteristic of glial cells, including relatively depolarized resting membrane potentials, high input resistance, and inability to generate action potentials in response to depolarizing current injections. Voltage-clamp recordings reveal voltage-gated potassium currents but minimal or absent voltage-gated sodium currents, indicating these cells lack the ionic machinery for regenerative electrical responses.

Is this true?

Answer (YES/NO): NO